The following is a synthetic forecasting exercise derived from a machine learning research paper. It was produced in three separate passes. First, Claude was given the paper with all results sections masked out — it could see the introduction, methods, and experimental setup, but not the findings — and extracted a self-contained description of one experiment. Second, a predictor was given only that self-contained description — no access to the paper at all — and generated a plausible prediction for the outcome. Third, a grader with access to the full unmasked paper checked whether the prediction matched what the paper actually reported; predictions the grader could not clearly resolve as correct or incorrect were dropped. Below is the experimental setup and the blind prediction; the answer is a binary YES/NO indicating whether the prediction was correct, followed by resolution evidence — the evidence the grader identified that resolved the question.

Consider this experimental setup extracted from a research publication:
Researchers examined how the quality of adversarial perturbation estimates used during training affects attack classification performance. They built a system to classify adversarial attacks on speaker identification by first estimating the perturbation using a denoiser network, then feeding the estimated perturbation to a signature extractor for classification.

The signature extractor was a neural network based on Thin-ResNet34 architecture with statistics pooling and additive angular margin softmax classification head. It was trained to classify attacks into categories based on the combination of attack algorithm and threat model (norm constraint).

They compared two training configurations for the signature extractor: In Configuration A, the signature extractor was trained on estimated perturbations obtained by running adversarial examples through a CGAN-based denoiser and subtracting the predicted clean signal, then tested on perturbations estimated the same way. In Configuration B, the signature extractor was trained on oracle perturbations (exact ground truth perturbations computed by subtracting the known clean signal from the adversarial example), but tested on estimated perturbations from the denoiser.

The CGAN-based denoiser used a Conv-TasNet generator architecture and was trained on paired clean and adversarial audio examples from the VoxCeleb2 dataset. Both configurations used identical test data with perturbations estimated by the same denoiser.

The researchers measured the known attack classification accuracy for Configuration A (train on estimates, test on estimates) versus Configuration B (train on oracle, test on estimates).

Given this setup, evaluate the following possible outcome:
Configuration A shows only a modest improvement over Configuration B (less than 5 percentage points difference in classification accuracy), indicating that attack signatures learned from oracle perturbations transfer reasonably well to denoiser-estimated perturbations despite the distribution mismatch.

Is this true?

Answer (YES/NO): NO